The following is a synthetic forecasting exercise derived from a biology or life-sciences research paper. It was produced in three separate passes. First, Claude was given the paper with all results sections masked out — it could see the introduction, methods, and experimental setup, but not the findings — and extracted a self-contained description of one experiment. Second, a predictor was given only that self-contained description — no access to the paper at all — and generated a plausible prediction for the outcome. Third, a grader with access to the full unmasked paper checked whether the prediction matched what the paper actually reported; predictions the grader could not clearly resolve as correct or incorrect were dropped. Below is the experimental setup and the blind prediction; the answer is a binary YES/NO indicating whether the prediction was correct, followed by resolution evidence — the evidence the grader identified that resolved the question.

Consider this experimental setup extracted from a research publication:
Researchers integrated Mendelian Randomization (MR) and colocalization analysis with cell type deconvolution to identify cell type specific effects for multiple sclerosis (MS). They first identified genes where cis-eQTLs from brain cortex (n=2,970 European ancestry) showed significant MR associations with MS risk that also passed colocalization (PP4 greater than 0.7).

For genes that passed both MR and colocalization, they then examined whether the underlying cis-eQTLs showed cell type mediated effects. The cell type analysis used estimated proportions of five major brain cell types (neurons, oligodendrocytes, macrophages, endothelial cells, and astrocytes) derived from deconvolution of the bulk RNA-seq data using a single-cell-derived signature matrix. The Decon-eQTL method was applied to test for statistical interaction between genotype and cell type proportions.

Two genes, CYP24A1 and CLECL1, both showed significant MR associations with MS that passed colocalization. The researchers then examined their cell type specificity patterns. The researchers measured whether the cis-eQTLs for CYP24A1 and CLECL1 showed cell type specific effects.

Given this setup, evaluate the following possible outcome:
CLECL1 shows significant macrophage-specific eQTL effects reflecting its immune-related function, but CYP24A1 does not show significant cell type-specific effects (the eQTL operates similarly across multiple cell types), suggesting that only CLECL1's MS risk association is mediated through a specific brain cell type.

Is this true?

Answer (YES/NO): NO